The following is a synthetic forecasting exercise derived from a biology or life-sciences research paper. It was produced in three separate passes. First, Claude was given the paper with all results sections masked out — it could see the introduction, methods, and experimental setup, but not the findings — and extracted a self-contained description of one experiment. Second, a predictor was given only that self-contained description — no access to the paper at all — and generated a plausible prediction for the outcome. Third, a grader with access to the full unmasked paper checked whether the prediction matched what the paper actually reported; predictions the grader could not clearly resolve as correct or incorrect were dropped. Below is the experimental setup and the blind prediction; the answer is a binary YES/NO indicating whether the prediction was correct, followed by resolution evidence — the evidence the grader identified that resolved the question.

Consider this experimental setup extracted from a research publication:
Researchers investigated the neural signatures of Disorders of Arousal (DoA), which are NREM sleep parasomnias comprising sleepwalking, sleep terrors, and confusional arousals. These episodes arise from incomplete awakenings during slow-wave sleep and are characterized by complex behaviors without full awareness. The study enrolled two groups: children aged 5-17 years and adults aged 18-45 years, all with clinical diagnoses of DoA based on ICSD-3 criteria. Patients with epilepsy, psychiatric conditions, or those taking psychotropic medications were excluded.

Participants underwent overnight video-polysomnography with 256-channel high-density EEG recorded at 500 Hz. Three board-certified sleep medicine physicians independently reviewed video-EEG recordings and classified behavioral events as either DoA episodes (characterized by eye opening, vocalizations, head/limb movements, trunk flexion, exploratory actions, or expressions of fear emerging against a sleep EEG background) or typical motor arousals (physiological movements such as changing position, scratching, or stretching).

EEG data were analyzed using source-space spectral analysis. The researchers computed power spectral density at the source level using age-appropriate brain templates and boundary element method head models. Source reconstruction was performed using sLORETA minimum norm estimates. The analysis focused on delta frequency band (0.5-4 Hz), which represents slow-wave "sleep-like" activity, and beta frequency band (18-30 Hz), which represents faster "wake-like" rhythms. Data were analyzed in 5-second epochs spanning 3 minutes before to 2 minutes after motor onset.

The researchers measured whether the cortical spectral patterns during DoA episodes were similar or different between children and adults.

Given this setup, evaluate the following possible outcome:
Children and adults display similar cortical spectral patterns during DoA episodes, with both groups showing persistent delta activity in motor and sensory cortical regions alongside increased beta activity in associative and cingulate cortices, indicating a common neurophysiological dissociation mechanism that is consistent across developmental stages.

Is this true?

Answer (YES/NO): NO